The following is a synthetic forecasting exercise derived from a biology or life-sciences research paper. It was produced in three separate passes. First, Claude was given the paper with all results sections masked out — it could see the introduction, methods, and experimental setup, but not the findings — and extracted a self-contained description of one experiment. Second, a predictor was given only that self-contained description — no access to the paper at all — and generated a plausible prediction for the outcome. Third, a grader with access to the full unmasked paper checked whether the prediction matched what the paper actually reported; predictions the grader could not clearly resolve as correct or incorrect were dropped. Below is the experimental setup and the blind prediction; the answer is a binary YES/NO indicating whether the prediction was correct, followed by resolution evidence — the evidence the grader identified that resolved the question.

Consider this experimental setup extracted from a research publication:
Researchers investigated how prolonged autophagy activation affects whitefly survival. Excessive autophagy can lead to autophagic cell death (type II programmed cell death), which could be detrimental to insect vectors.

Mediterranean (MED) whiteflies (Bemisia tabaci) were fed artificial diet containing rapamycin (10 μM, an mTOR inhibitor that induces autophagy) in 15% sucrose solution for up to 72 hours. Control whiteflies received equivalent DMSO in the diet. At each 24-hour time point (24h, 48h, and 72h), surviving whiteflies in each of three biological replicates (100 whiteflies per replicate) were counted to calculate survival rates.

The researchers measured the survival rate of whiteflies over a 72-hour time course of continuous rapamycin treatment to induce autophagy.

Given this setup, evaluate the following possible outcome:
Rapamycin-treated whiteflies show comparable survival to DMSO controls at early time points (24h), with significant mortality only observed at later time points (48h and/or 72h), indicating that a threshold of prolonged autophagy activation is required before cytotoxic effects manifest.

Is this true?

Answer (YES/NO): NO